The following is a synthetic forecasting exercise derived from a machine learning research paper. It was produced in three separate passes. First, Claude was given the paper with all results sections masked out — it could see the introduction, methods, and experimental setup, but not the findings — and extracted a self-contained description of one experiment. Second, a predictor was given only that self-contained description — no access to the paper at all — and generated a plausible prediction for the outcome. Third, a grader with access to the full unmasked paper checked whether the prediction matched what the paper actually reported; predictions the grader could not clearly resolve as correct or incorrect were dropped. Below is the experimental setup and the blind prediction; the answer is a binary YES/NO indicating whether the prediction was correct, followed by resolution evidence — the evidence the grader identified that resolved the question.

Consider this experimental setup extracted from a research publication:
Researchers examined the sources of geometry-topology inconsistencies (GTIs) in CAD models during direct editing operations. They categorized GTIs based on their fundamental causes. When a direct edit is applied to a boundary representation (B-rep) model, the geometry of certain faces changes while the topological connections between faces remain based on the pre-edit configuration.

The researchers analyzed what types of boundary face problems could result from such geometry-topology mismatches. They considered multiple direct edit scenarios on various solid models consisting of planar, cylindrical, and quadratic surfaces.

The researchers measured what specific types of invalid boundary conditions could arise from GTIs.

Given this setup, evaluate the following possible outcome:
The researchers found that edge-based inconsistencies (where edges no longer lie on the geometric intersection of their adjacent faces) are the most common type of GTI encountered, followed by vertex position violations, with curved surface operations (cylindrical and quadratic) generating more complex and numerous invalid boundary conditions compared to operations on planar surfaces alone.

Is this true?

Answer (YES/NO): NO